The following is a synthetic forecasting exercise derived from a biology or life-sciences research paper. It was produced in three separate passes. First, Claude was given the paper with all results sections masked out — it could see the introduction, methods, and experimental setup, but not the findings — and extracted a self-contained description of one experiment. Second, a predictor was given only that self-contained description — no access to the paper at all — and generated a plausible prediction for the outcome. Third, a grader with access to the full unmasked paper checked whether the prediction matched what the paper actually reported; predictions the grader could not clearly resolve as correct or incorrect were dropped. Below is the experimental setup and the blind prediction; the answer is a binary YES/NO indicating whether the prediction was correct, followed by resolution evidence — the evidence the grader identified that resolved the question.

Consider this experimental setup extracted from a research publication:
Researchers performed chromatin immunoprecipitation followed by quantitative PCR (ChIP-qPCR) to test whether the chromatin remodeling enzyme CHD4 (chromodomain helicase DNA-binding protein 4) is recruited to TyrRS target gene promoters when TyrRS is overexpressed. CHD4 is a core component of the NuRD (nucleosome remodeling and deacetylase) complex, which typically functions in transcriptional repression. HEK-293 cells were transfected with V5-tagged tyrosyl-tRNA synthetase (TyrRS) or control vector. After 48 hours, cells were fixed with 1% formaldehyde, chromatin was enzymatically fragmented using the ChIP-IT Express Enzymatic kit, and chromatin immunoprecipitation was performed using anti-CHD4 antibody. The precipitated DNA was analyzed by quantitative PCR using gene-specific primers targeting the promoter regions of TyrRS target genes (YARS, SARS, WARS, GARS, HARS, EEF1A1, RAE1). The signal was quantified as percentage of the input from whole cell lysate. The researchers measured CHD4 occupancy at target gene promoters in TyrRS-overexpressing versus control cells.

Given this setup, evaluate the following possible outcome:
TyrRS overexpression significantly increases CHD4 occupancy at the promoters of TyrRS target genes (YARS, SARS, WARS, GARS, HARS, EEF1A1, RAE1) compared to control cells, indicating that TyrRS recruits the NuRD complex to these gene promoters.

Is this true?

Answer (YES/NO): NO